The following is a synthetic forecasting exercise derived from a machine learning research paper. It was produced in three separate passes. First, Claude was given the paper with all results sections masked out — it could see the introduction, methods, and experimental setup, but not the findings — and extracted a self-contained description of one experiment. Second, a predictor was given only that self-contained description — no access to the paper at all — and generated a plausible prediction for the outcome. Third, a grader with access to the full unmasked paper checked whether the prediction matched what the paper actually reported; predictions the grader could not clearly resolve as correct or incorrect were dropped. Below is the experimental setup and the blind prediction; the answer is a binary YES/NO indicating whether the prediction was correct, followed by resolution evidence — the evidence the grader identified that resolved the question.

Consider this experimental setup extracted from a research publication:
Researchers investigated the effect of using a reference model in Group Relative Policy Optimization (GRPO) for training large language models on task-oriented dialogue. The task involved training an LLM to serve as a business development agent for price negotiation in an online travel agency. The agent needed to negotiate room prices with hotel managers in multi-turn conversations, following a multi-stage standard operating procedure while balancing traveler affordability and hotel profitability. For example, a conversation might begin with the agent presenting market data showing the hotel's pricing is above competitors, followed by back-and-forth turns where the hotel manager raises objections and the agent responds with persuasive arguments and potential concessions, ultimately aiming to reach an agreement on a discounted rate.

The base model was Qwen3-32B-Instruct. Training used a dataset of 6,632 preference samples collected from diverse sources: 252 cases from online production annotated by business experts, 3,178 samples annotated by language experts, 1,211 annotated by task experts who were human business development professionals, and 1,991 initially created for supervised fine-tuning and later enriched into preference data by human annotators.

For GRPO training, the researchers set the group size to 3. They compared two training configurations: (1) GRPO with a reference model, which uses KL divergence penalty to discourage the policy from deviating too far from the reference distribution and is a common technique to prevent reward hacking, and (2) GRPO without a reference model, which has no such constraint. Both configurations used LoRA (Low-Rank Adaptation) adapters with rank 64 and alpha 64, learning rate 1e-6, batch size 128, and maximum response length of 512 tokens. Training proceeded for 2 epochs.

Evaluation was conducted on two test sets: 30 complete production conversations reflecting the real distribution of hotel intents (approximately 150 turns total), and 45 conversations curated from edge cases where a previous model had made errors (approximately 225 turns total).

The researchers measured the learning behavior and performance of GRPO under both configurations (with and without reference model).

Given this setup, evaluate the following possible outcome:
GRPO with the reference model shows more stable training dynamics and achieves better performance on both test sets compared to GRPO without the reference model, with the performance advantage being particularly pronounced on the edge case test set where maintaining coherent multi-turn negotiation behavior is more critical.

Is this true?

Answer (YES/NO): NO